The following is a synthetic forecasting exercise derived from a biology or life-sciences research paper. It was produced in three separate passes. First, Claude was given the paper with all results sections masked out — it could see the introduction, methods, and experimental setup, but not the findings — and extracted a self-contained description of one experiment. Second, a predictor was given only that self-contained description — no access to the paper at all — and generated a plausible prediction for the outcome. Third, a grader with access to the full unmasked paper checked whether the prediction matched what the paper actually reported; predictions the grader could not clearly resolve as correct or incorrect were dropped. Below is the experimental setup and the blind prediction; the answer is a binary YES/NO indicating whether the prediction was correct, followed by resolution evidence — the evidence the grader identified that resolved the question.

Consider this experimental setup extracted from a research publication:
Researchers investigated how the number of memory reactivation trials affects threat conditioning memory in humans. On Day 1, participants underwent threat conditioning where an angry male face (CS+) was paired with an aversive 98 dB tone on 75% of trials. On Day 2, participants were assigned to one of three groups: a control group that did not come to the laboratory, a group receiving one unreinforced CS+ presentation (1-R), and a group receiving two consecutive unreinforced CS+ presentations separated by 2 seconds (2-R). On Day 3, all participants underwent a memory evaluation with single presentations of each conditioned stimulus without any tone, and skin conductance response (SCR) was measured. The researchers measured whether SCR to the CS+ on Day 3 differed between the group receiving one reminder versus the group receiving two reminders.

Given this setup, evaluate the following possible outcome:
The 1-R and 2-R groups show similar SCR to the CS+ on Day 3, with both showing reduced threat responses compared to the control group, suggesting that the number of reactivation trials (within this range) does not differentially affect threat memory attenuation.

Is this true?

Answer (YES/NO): NO